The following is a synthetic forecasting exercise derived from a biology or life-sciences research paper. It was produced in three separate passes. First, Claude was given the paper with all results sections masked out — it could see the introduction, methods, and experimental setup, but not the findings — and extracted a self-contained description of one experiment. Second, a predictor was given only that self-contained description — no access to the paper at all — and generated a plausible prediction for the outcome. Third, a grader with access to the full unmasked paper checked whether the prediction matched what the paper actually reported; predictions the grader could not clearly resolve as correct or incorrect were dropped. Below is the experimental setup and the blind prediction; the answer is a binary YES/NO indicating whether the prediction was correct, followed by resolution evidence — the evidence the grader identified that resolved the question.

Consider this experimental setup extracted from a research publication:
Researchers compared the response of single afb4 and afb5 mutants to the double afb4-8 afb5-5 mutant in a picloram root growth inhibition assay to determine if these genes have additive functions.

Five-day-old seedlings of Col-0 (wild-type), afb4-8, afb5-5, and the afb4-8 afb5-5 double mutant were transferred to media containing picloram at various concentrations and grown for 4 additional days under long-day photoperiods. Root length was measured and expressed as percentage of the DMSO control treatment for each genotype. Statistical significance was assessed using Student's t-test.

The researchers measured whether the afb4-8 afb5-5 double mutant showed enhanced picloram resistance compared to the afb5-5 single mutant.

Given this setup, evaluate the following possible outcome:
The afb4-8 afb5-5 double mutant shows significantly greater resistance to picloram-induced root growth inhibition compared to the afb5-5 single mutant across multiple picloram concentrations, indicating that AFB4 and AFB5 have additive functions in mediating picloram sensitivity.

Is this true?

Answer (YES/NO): NO